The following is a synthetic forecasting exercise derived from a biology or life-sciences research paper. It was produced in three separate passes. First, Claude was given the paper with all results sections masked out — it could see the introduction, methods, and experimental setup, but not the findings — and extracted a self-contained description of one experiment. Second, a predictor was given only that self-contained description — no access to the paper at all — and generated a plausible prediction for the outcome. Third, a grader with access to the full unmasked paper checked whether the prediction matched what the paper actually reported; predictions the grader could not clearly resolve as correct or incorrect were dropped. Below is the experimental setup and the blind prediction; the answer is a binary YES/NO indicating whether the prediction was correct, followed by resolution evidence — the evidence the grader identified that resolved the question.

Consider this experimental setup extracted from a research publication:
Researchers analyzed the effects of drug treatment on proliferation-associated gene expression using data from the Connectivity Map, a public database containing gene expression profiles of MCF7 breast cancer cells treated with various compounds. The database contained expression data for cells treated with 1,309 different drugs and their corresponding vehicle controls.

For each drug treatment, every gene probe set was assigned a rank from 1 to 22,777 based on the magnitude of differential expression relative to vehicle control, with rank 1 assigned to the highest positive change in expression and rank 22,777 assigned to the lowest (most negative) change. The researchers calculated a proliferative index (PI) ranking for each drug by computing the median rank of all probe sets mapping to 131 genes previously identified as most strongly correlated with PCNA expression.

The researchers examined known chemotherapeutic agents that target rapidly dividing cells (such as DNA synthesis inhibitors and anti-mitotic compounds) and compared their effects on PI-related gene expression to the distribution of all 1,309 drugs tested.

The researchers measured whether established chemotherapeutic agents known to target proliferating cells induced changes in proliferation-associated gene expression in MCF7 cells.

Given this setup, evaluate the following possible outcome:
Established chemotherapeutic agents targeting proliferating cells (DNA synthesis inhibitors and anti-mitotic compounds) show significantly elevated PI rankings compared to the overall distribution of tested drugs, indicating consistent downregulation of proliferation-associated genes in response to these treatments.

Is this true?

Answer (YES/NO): NO